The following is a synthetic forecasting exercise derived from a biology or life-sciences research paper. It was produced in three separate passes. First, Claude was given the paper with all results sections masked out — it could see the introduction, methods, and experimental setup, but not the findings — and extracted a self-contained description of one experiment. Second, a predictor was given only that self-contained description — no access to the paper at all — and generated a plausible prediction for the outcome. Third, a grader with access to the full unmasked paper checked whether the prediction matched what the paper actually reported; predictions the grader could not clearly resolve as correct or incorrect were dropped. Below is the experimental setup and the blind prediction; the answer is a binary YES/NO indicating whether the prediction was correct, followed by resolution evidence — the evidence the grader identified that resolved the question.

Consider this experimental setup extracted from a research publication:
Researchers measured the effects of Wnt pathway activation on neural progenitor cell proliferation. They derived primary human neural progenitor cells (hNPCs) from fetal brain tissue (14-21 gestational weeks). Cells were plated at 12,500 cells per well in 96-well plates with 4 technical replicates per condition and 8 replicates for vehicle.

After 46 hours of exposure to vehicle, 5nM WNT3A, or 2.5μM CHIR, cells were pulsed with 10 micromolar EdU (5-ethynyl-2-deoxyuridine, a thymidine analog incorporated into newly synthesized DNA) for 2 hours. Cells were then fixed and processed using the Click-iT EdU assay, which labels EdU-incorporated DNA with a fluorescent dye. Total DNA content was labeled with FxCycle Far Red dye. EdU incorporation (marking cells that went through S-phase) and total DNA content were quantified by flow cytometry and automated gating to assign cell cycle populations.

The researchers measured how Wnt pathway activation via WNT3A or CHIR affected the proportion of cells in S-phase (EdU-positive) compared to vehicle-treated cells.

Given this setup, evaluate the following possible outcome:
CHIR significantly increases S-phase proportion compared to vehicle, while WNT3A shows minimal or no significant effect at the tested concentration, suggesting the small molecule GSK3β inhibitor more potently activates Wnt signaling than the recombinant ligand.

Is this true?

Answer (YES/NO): NO